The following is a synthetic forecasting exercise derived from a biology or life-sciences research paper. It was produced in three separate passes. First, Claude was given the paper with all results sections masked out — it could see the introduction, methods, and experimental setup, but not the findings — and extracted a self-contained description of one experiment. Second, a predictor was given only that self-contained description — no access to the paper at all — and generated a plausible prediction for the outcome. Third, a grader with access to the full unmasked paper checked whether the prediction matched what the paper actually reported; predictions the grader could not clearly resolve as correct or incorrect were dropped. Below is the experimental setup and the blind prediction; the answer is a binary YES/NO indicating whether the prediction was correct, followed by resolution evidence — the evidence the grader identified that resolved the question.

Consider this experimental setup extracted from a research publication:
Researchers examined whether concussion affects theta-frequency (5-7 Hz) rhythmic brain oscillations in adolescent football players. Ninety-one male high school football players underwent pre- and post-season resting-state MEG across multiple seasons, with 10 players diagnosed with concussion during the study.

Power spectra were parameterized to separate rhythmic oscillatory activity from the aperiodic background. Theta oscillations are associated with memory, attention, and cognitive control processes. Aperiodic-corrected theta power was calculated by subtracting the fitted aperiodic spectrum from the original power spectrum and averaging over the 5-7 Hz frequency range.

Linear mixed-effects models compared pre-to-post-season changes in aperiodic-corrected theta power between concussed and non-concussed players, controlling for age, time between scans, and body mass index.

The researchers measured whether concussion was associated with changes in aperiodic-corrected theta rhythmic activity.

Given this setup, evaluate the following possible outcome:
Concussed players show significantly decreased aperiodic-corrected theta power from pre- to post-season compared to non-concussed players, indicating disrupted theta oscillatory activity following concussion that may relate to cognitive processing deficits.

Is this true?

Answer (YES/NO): YES